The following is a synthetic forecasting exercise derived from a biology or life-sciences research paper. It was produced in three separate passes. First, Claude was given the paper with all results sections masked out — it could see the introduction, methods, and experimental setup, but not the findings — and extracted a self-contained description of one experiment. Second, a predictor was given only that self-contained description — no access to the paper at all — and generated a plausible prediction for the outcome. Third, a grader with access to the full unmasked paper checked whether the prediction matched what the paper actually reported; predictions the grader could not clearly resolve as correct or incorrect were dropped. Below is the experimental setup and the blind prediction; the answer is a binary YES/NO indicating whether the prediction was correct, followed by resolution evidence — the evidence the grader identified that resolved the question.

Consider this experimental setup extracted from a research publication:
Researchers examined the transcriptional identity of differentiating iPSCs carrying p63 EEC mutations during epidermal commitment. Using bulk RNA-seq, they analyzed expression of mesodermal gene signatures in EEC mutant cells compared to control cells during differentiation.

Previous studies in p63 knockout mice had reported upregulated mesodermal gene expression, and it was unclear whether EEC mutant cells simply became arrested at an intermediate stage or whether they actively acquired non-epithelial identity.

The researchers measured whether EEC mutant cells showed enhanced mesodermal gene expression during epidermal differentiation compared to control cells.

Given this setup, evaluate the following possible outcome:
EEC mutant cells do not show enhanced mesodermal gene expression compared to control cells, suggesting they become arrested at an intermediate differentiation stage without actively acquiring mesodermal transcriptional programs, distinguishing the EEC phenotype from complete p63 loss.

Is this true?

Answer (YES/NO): NO